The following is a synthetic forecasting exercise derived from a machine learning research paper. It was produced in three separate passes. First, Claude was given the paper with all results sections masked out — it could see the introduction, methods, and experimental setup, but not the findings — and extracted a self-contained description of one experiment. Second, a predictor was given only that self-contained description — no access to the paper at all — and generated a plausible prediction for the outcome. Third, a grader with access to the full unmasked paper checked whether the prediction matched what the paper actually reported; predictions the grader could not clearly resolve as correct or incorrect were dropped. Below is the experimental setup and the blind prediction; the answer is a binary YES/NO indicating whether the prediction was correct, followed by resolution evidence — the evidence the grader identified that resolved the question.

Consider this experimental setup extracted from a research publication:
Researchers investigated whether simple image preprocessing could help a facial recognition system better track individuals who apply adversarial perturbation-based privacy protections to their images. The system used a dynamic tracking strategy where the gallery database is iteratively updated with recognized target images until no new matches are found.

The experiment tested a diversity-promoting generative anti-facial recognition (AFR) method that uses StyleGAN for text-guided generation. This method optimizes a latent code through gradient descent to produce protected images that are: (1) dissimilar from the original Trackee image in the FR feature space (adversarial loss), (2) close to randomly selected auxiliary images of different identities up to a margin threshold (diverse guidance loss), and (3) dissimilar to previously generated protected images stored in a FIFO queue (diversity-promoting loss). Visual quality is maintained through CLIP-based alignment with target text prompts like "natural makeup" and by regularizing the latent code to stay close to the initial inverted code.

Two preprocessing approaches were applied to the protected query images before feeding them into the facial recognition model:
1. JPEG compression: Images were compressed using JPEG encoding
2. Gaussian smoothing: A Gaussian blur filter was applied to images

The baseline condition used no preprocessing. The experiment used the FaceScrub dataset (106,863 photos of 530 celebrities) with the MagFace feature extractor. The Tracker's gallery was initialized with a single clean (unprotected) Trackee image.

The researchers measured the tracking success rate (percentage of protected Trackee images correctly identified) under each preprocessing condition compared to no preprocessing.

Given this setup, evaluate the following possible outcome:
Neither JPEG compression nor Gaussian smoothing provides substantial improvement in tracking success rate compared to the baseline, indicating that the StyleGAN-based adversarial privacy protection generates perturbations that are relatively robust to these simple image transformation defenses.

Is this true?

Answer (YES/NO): YES